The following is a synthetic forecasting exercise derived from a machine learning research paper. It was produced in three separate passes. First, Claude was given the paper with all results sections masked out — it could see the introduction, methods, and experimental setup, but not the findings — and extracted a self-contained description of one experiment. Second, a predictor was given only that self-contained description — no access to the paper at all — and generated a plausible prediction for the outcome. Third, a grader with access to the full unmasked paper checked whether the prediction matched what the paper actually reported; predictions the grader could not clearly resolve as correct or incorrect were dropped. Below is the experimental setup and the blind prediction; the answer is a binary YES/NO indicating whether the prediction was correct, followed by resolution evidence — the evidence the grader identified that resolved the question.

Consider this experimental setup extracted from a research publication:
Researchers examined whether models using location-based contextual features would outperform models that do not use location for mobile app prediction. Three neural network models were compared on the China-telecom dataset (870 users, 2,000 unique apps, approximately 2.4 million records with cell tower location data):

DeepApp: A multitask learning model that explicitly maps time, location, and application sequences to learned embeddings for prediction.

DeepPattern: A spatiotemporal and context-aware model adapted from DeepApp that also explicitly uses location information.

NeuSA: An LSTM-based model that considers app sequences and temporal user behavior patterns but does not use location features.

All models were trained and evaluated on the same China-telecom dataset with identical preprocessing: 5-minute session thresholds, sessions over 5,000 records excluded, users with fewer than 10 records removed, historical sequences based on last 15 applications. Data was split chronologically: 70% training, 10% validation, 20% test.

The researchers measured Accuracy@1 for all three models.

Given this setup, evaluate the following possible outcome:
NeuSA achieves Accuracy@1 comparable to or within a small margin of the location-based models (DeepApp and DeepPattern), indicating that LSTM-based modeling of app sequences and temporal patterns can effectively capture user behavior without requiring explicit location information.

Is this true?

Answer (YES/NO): NO